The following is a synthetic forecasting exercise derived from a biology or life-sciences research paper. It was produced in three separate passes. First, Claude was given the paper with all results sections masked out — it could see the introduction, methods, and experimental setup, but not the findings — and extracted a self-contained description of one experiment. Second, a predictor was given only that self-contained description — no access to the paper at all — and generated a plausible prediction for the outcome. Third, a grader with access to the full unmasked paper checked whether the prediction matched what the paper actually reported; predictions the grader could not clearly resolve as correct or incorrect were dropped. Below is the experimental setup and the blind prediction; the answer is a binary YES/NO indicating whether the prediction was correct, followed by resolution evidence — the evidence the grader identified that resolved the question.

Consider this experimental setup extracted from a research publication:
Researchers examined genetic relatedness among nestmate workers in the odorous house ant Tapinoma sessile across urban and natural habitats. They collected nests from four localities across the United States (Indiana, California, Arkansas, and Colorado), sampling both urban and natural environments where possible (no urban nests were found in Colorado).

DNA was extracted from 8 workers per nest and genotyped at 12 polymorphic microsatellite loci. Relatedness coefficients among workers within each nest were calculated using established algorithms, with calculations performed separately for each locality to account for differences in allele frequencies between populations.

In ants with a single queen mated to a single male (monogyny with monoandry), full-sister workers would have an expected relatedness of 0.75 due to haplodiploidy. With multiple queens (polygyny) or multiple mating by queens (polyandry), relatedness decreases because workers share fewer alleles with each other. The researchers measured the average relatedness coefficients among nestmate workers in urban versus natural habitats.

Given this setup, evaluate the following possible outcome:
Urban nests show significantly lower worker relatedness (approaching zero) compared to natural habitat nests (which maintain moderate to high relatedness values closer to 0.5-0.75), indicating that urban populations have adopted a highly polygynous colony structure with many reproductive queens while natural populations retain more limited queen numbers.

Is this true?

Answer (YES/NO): NO